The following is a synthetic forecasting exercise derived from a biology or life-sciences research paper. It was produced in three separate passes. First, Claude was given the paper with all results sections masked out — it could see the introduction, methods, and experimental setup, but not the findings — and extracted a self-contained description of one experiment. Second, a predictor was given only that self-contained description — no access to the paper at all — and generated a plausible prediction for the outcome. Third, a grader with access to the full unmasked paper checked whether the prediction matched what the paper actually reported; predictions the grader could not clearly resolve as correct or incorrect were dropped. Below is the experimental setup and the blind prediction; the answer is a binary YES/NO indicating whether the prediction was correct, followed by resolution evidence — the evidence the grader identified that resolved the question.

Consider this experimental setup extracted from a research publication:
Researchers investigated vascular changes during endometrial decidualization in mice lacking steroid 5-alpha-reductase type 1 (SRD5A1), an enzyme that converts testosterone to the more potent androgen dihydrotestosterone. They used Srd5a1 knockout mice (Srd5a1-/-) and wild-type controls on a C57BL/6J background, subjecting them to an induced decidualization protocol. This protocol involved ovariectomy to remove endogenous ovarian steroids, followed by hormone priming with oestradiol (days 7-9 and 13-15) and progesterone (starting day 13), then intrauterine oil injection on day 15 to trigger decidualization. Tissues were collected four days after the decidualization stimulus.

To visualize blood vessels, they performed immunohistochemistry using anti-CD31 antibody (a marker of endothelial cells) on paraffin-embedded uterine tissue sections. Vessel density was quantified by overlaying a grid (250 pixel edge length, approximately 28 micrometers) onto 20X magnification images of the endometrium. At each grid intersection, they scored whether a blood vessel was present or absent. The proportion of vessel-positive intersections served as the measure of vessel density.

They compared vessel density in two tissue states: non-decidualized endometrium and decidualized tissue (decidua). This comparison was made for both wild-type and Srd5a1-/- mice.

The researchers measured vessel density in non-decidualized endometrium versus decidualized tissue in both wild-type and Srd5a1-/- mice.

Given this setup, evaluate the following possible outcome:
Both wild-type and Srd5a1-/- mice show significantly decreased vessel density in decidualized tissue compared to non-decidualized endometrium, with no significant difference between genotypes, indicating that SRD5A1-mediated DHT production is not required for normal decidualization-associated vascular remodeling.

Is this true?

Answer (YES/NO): NO